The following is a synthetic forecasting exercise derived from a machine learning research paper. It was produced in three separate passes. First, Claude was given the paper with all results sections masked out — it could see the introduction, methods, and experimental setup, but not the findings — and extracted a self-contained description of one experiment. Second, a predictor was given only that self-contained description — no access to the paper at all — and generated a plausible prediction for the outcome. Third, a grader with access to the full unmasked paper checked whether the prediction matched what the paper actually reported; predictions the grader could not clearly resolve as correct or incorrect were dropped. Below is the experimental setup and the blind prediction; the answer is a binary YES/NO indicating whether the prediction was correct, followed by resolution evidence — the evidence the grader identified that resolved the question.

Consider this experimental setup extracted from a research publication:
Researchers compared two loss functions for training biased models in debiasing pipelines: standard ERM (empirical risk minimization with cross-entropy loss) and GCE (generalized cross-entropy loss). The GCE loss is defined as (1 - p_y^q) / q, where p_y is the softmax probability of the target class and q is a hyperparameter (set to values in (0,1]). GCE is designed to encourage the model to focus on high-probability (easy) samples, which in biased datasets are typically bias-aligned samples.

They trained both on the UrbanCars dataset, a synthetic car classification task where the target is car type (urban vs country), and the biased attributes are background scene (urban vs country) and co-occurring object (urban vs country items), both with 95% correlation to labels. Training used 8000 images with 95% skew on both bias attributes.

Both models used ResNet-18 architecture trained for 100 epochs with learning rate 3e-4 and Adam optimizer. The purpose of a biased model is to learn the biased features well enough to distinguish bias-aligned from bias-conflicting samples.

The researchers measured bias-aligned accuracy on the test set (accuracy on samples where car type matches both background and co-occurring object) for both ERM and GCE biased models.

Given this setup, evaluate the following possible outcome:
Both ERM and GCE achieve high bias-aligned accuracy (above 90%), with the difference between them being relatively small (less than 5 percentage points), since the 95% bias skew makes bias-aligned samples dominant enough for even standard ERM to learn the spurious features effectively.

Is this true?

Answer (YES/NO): YES